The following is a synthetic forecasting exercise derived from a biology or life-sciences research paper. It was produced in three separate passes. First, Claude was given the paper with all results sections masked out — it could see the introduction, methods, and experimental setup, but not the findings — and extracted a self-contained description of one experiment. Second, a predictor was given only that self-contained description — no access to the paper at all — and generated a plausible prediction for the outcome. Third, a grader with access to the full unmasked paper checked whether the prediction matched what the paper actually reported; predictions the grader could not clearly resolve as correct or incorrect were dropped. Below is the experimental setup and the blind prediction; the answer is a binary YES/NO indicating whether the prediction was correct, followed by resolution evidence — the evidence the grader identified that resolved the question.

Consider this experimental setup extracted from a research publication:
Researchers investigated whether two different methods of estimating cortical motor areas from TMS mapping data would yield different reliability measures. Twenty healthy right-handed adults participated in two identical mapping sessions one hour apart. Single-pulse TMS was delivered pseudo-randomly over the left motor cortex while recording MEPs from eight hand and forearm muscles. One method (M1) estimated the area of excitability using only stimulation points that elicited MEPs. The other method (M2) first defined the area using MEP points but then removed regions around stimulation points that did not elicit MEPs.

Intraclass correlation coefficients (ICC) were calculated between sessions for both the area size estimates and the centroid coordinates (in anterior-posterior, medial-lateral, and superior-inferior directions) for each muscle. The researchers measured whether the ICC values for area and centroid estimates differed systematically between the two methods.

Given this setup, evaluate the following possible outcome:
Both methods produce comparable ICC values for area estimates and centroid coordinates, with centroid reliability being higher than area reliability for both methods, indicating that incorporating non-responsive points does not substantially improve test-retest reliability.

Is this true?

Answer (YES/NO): YES